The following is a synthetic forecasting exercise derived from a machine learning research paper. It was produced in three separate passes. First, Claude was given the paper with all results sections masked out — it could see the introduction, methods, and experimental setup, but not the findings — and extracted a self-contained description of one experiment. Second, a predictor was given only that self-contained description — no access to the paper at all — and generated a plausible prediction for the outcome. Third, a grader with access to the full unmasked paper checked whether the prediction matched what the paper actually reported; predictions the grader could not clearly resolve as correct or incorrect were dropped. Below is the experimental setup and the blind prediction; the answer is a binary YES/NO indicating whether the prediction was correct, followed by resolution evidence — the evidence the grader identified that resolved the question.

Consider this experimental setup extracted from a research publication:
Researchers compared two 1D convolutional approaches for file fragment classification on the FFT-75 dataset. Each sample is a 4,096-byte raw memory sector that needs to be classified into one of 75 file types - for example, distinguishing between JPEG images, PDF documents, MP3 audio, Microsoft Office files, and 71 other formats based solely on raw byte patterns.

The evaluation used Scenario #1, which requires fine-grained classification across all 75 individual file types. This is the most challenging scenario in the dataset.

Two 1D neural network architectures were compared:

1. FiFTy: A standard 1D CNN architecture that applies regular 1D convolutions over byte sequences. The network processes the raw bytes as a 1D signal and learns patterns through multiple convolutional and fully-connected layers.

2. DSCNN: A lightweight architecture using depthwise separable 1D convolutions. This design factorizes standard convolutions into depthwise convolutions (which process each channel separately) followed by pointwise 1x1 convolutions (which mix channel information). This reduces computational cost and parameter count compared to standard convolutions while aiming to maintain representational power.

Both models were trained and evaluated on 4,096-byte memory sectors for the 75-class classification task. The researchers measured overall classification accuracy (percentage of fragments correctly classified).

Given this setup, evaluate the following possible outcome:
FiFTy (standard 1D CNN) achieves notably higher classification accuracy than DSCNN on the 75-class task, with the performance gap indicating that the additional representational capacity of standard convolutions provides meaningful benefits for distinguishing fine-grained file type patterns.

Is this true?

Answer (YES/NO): NO